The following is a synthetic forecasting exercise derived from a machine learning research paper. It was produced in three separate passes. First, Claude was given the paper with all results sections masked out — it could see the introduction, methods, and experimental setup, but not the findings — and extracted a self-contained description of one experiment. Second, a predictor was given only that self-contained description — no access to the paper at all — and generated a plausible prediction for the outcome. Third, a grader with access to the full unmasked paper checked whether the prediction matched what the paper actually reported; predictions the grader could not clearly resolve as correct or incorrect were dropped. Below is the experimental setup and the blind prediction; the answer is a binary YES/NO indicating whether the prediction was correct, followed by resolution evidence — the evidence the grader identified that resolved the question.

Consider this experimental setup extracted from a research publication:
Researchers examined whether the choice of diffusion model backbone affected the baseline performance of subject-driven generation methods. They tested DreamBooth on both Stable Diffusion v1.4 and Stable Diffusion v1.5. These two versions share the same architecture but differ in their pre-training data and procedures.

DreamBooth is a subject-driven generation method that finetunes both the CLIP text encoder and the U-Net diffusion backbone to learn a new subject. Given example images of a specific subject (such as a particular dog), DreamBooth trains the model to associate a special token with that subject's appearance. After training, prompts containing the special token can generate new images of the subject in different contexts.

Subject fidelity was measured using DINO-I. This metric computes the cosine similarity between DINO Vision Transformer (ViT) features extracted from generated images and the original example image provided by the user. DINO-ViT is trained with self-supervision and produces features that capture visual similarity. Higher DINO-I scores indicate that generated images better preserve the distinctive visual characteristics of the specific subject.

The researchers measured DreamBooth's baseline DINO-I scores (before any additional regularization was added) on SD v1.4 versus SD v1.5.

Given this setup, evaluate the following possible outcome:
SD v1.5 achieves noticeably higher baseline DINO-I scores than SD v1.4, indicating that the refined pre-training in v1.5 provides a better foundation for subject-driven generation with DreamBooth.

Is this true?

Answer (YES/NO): YES